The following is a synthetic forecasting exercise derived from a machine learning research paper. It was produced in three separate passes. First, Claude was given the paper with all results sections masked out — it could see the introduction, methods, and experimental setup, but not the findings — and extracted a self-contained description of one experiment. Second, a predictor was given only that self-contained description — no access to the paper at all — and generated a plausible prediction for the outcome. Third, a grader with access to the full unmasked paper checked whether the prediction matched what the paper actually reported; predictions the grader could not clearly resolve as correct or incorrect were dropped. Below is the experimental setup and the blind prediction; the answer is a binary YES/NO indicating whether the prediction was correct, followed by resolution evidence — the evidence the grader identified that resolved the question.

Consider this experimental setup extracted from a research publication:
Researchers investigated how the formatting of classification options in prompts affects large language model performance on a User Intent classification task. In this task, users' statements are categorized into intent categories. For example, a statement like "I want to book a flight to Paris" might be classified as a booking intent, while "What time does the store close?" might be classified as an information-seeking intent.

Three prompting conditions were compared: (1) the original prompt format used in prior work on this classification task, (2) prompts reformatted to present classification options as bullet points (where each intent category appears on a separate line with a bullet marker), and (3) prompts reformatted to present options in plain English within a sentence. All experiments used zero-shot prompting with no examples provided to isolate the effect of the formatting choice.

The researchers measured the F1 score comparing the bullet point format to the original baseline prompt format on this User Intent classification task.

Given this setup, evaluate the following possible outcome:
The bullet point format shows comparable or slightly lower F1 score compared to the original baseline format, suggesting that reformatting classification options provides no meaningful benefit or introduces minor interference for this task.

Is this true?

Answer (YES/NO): YES